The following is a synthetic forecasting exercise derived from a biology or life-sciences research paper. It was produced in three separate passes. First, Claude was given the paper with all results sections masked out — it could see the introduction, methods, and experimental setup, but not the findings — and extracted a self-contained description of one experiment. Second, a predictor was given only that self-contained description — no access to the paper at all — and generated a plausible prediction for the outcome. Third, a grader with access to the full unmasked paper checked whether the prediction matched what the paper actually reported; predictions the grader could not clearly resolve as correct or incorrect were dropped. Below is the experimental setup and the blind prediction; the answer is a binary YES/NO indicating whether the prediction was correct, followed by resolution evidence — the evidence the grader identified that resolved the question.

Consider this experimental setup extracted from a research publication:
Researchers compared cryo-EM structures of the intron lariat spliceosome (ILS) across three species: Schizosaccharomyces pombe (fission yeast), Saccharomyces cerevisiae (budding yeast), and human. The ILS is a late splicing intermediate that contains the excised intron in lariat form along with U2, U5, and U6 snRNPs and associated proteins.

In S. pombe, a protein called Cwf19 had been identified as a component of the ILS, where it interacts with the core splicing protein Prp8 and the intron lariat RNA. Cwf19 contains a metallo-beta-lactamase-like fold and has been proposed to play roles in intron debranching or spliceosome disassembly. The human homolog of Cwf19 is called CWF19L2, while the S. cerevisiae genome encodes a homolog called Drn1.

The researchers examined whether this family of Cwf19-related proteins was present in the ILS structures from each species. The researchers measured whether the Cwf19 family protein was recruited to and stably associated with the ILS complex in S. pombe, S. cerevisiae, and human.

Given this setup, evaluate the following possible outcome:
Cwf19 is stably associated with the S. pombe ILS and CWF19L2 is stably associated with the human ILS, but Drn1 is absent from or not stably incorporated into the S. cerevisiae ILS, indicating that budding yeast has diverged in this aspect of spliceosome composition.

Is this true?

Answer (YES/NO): YES